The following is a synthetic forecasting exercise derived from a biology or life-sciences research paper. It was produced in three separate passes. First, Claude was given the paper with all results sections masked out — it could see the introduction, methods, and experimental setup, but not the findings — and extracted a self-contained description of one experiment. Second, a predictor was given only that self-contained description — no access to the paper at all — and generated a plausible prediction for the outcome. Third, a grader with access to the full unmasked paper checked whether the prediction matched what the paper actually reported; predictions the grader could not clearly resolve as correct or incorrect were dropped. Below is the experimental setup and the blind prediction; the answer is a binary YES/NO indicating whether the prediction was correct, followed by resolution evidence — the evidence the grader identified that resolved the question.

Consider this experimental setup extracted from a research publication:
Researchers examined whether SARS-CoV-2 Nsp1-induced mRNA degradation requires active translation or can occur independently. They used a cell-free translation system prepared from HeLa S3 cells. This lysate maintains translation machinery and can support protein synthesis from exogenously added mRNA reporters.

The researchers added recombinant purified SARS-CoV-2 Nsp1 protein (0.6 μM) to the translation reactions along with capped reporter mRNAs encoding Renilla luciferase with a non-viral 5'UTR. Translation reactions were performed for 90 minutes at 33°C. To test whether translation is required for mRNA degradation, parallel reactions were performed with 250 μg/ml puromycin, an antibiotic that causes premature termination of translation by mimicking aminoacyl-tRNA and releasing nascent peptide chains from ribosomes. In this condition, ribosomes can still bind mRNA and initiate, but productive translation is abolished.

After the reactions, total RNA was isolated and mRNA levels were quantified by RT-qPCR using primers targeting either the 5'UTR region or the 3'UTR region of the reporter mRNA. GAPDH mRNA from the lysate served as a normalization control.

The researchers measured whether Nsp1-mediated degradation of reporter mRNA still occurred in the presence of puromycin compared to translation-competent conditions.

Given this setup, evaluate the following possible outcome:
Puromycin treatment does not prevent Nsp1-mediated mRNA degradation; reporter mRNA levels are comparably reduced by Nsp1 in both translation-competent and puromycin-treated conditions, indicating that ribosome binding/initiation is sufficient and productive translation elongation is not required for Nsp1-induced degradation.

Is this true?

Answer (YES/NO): YES